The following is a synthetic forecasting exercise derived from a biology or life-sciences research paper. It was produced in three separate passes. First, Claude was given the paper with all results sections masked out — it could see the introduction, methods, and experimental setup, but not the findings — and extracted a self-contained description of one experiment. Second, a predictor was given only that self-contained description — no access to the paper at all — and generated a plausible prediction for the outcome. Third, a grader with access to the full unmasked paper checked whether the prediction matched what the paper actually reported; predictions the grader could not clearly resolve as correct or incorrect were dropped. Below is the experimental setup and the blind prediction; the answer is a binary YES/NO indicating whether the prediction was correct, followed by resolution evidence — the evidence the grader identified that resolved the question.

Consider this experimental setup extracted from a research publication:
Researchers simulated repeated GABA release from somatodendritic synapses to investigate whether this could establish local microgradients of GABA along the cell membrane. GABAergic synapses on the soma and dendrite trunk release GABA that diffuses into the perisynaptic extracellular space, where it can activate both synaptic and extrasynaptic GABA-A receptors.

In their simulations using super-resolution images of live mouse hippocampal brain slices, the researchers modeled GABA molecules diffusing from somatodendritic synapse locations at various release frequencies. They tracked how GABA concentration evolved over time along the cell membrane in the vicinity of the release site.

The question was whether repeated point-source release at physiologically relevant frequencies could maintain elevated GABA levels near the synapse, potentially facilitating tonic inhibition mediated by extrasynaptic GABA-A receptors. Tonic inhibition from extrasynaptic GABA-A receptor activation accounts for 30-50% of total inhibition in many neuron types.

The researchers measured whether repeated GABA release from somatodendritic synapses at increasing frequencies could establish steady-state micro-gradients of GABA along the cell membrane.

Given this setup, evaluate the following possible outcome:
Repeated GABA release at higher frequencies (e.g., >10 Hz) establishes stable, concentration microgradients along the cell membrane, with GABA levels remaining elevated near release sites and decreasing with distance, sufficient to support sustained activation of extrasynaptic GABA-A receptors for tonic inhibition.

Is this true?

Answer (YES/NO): YES